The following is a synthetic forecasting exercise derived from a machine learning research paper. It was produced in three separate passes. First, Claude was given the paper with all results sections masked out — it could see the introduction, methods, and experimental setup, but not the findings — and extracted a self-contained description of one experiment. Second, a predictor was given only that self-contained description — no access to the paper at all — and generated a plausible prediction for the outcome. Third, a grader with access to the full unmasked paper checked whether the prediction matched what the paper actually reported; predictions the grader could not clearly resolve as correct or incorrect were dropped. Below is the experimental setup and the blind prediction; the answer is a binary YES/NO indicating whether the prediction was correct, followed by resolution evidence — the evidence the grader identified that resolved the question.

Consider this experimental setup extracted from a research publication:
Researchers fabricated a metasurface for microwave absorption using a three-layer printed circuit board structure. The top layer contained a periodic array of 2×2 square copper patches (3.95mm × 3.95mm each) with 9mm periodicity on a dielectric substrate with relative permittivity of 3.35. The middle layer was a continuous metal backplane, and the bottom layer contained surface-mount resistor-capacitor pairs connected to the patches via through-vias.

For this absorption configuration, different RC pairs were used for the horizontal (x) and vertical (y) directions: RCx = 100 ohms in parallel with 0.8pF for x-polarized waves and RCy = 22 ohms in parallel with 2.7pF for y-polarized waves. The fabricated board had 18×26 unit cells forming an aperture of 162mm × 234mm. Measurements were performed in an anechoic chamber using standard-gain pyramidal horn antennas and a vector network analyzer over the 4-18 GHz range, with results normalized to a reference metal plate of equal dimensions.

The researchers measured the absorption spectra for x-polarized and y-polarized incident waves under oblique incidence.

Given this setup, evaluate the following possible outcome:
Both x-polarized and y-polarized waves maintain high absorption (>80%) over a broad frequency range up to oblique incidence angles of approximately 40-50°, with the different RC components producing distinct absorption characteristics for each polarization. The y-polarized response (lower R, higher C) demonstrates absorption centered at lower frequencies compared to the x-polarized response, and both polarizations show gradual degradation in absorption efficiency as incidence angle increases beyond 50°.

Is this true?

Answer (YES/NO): NO